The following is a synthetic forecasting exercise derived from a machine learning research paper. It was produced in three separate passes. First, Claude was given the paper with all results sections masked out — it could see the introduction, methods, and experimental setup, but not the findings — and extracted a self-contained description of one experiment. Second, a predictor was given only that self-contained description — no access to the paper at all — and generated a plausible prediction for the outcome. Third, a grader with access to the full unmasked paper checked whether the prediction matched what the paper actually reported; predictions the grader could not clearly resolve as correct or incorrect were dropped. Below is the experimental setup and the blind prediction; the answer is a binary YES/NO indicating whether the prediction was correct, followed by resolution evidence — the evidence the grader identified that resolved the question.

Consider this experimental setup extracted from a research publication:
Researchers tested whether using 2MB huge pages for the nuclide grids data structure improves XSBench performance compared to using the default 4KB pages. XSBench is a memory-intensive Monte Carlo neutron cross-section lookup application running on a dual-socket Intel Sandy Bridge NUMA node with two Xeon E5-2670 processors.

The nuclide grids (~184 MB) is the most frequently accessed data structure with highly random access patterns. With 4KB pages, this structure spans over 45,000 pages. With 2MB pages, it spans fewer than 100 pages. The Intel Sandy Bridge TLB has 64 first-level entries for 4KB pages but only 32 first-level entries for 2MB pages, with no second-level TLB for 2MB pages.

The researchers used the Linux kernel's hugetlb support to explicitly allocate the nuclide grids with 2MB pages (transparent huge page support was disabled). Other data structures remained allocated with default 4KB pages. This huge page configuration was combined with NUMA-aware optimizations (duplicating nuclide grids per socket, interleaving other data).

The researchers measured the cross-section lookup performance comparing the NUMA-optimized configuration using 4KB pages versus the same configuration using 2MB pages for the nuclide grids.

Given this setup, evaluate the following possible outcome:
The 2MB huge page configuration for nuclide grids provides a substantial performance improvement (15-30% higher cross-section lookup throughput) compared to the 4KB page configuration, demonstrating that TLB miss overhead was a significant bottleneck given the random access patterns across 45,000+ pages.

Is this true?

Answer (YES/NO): NO